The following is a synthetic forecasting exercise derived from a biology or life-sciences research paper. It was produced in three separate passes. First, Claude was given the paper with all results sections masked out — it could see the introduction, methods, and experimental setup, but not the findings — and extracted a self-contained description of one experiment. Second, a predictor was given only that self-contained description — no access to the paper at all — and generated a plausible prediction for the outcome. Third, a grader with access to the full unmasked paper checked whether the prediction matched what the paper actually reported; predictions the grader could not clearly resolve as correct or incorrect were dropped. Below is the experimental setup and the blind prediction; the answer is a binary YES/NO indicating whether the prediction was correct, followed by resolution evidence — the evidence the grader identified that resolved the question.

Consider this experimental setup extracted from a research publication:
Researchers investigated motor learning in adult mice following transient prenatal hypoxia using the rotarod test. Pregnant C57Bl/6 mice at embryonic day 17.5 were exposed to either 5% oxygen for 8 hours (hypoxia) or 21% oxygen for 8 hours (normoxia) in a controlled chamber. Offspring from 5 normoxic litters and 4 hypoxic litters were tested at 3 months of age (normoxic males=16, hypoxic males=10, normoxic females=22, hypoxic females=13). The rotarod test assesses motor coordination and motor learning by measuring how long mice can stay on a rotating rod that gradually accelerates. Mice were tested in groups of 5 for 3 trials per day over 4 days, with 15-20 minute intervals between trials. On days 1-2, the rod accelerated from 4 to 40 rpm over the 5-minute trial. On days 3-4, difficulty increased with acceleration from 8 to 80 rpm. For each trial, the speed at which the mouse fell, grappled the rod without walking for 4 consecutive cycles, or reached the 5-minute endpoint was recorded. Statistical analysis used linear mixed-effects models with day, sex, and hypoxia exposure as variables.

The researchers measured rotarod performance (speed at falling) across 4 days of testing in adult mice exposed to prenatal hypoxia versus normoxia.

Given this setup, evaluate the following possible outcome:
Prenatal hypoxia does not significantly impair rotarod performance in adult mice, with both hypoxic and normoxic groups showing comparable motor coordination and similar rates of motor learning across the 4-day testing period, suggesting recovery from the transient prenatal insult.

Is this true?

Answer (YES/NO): YES